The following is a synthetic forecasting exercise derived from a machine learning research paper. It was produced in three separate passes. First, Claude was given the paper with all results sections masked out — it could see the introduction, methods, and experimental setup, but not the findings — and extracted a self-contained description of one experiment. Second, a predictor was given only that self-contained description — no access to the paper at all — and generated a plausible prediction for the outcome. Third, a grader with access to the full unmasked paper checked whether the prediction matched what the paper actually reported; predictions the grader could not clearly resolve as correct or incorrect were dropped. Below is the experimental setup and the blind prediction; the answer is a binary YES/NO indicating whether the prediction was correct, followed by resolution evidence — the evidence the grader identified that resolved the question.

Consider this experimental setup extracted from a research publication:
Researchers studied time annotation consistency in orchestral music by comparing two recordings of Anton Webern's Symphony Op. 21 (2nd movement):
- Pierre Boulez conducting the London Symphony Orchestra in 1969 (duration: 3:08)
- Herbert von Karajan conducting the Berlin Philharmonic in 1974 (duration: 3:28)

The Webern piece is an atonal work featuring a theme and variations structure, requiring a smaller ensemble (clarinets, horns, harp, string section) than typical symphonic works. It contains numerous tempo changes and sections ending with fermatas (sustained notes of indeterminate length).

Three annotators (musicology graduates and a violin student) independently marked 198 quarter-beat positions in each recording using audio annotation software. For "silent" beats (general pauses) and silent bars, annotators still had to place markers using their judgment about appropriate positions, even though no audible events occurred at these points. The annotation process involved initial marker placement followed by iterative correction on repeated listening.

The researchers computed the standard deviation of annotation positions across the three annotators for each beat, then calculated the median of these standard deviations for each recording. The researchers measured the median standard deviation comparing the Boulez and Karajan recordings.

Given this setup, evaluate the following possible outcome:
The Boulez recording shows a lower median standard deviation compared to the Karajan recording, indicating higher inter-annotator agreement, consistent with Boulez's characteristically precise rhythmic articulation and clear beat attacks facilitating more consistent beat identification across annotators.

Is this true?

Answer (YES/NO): YES